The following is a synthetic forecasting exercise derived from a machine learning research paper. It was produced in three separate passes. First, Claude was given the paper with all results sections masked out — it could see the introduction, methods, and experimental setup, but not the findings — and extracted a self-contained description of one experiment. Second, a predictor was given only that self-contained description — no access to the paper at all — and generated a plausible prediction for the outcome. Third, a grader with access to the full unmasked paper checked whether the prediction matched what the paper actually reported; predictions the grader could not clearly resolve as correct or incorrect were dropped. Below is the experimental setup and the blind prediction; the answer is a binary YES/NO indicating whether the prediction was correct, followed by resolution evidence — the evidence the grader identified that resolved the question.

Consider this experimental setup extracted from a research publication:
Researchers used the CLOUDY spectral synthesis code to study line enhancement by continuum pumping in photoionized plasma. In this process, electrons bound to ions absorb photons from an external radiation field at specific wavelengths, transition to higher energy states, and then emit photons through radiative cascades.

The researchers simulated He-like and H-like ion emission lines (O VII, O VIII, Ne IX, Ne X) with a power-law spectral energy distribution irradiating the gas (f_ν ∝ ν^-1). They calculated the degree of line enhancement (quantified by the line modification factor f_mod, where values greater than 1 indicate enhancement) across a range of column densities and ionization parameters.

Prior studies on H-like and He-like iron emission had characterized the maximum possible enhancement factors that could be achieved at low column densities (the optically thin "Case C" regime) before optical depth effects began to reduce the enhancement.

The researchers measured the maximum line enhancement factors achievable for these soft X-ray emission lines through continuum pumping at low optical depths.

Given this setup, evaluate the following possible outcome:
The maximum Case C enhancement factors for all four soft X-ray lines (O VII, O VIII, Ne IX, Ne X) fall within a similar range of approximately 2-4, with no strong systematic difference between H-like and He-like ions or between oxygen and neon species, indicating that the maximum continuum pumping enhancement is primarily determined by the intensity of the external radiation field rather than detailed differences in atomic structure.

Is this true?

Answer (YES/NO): NO